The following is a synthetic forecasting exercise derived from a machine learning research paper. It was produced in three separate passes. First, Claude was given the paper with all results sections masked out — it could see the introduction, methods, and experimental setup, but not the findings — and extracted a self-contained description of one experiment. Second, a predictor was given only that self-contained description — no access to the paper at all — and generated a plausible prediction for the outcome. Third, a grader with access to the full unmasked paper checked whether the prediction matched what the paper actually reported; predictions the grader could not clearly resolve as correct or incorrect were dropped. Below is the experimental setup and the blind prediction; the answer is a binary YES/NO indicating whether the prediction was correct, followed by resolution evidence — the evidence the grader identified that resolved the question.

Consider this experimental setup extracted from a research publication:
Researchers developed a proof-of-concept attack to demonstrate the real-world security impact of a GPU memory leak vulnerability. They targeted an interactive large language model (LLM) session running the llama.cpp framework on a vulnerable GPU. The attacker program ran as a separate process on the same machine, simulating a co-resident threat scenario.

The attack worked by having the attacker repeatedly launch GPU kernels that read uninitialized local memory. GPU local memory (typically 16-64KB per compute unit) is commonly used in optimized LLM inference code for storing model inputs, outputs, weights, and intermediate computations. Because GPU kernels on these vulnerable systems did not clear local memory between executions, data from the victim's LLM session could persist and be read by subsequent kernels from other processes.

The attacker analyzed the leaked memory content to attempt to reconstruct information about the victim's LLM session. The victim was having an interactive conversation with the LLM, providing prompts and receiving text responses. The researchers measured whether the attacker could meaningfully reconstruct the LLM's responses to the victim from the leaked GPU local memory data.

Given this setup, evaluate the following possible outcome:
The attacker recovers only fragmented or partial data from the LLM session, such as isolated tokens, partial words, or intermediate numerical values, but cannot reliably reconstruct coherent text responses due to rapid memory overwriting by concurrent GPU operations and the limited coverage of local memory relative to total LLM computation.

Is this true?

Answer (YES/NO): NO